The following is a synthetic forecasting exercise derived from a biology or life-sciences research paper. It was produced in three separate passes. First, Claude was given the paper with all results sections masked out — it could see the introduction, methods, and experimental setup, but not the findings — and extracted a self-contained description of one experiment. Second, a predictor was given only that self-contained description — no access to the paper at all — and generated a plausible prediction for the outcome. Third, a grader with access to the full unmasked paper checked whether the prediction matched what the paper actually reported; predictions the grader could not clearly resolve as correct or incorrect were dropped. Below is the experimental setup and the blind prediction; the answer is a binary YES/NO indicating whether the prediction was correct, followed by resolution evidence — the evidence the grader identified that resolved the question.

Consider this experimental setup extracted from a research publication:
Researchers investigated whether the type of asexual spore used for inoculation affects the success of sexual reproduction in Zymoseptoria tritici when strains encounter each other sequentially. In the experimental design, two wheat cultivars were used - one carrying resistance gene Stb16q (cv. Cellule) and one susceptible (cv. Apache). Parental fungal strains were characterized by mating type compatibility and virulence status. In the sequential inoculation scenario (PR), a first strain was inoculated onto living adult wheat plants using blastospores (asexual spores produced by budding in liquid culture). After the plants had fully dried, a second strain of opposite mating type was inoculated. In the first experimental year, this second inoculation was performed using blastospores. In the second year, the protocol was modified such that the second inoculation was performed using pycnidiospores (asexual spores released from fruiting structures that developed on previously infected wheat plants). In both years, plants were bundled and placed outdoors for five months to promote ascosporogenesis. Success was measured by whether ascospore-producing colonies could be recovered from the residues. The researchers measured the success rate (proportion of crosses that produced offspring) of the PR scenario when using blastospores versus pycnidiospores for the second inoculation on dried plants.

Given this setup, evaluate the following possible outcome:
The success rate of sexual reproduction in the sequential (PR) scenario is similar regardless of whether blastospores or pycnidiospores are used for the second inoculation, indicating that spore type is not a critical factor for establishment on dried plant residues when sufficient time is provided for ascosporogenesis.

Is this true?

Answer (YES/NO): NO